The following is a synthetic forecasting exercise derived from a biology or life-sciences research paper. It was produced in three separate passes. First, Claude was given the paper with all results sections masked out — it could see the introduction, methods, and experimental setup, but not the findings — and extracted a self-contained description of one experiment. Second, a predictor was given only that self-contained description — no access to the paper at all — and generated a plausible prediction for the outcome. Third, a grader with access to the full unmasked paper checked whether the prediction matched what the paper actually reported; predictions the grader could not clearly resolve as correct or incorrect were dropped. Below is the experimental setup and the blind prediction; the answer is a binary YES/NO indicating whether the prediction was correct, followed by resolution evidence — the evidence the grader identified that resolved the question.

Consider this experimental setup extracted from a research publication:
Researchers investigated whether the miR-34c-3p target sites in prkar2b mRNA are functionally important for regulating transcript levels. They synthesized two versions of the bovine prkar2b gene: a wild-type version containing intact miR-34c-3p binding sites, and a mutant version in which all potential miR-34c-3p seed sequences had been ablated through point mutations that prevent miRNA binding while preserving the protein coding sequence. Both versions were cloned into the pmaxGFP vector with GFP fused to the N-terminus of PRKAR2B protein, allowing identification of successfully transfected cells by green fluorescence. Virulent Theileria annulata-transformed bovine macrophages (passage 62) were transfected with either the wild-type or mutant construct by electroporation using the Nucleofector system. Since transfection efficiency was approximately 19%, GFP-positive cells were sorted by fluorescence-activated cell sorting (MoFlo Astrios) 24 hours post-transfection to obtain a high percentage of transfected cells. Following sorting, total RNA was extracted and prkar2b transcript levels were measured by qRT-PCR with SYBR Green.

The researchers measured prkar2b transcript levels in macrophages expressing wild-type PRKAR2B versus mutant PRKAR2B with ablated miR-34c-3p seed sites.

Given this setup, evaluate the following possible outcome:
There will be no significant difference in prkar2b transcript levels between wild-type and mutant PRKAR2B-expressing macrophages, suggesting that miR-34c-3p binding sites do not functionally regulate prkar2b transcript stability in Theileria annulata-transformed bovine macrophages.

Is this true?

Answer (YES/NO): NO